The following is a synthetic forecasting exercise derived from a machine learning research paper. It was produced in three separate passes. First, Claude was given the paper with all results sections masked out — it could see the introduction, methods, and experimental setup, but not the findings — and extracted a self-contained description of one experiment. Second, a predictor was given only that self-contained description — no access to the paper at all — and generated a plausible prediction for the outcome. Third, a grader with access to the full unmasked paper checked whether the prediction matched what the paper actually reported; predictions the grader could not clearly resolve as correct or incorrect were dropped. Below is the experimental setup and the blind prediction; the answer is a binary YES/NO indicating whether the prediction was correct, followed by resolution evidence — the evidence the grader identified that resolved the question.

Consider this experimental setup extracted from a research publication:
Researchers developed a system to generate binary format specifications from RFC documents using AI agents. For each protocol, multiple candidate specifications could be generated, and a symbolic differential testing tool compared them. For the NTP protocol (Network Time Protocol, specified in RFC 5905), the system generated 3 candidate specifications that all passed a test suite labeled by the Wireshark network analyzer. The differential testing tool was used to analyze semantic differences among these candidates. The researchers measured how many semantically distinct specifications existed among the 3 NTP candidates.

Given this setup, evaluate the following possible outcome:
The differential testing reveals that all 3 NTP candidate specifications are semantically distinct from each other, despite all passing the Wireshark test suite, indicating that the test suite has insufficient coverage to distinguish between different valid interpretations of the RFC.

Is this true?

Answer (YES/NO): YES